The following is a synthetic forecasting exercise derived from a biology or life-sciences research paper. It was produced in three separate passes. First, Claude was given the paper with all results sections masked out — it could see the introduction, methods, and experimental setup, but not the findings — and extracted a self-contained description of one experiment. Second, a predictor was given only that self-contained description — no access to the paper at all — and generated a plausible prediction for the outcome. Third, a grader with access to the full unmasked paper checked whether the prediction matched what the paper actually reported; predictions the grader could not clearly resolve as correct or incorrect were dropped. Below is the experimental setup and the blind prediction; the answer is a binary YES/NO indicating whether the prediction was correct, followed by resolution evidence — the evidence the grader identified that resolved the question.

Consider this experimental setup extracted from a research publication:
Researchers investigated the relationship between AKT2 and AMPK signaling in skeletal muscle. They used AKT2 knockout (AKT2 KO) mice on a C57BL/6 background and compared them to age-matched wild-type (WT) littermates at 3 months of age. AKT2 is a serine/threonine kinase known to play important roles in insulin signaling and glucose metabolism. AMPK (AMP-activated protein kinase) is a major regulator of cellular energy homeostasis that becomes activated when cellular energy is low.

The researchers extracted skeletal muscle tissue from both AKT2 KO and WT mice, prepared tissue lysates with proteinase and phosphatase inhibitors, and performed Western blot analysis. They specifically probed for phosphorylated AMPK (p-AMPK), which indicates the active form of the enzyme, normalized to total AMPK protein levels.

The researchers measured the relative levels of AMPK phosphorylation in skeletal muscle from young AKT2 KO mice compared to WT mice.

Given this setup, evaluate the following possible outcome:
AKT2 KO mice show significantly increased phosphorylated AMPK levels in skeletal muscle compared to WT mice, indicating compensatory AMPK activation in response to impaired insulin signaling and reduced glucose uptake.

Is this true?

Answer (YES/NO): NO